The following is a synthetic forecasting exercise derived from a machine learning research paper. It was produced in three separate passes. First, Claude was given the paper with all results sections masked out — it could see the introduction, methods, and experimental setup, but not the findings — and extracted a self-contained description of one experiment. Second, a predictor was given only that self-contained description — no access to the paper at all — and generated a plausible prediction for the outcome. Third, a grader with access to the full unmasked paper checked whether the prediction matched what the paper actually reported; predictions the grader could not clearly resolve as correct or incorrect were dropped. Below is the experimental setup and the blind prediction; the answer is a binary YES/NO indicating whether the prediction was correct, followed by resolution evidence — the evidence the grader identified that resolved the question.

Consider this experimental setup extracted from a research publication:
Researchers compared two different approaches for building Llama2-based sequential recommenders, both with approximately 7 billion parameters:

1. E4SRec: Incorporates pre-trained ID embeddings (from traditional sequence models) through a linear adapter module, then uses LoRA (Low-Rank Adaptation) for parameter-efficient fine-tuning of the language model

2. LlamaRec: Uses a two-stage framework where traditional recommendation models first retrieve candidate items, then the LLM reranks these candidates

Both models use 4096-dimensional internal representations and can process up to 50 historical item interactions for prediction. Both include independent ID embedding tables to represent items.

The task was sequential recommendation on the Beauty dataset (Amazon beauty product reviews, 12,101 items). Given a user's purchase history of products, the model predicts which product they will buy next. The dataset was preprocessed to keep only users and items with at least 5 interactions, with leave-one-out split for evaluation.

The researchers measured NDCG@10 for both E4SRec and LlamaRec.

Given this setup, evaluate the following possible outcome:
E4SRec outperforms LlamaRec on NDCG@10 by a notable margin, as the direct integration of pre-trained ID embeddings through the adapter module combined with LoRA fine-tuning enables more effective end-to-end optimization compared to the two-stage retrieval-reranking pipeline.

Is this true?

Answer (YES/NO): NO